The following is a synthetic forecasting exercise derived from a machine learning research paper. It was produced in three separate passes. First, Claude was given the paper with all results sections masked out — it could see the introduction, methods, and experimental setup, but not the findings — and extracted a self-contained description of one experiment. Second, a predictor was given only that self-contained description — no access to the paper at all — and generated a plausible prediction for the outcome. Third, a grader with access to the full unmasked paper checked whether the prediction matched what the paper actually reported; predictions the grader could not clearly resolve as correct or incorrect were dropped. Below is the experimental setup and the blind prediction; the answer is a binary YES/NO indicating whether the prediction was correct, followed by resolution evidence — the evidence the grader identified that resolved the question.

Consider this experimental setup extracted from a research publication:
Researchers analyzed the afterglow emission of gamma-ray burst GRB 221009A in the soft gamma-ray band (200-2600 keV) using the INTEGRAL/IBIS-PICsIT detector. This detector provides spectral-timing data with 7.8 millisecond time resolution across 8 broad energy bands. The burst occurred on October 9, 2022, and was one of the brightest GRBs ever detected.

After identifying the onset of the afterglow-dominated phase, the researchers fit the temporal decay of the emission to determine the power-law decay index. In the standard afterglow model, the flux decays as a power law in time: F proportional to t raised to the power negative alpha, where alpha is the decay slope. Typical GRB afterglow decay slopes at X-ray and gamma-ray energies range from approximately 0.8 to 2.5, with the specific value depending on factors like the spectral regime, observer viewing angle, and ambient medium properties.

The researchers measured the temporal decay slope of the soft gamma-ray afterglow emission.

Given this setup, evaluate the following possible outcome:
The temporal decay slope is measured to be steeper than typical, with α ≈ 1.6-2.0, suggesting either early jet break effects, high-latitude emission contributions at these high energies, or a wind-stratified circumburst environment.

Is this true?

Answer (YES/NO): NO